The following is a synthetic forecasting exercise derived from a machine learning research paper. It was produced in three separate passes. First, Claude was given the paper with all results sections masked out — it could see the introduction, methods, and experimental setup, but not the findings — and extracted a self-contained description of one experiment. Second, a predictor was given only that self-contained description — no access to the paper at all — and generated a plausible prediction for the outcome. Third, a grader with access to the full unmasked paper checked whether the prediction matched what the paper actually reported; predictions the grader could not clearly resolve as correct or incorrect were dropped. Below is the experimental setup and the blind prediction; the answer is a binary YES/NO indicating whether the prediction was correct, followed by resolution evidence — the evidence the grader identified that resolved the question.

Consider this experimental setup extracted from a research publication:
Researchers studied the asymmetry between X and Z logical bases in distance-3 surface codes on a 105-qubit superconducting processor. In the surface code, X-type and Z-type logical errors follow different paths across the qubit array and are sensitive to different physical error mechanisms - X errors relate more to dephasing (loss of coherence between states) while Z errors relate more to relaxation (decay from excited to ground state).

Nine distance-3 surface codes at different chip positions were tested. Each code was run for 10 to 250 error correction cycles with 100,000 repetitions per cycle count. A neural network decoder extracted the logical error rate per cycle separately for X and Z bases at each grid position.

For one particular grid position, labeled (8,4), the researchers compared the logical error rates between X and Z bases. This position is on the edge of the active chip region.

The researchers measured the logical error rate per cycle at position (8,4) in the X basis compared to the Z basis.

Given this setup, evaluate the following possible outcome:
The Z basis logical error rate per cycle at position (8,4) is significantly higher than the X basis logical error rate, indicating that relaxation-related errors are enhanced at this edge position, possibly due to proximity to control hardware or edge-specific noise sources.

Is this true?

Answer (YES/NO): NO